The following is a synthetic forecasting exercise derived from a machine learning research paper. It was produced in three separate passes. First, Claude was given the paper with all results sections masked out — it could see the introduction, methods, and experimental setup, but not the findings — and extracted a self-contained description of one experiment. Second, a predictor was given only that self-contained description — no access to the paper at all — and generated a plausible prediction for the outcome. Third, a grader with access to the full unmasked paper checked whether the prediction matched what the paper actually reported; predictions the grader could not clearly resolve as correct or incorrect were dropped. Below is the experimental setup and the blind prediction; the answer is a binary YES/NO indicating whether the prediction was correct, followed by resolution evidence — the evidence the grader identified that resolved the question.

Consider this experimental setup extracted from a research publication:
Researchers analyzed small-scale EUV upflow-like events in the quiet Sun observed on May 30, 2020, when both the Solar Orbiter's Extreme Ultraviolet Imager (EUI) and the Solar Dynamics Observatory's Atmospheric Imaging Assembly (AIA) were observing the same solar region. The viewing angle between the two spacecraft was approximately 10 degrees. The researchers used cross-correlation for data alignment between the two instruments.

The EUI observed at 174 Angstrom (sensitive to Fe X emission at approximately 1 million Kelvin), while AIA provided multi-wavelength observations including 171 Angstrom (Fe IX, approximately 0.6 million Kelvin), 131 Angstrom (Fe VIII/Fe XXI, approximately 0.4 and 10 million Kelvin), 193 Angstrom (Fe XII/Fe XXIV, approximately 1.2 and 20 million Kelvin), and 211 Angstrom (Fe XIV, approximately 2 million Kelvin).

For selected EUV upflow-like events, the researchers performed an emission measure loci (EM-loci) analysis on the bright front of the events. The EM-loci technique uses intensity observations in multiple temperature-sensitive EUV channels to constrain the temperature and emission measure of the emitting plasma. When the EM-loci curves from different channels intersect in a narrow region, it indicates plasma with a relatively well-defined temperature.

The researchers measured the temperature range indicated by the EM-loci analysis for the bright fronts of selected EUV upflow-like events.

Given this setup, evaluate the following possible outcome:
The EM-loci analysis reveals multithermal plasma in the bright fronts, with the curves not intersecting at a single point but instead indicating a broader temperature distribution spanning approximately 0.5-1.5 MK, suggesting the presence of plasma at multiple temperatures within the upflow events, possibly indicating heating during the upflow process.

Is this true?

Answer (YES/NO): NO